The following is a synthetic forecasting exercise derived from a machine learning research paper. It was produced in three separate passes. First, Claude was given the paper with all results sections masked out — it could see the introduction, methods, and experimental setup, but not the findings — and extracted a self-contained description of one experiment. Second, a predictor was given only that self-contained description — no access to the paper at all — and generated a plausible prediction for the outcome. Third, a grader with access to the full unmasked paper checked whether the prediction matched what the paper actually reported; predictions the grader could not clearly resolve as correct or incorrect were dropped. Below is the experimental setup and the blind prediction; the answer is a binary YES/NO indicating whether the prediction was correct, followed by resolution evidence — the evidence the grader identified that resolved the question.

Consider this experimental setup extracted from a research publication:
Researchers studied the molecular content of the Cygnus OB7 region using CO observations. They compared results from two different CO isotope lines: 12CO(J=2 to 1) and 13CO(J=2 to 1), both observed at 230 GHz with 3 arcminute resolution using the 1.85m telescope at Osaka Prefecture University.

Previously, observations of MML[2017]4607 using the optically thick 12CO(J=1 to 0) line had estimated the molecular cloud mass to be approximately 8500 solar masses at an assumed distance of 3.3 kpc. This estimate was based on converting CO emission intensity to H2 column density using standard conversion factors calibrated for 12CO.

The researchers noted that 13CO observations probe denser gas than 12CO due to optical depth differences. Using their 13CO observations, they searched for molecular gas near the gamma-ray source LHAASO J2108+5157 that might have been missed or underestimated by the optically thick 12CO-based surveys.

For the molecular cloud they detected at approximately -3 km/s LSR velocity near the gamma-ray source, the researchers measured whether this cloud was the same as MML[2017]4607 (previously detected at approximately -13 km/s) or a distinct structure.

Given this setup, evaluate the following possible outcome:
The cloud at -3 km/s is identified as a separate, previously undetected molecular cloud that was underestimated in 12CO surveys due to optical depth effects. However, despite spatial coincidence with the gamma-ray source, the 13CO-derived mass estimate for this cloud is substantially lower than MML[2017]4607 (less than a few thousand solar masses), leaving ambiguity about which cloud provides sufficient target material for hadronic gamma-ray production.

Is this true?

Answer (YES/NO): NO